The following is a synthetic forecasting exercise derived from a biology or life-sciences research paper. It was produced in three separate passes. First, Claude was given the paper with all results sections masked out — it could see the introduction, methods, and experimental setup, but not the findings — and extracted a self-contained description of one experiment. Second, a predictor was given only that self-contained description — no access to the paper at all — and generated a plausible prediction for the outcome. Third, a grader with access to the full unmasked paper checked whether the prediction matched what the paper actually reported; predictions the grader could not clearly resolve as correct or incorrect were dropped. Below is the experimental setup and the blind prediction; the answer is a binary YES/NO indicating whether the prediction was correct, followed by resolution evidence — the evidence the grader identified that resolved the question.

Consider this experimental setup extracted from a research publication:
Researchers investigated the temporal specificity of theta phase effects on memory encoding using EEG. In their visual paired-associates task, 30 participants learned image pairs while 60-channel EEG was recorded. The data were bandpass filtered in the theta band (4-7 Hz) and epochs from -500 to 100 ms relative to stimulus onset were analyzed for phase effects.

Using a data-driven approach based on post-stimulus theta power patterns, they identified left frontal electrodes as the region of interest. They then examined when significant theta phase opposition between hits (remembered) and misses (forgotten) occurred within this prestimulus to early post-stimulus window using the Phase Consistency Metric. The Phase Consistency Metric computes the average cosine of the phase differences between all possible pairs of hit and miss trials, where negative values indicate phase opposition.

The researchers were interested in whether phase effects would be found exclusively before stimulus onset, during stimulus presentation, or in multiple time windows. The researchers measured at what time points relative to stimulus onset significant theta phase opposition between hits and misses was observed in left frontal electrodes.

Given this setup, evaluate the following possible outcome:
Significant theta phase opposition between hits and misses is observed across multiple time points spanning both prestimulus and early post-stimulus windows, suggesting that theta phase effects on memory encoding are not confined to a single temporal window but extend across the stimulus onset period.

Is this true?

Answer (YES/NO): NO